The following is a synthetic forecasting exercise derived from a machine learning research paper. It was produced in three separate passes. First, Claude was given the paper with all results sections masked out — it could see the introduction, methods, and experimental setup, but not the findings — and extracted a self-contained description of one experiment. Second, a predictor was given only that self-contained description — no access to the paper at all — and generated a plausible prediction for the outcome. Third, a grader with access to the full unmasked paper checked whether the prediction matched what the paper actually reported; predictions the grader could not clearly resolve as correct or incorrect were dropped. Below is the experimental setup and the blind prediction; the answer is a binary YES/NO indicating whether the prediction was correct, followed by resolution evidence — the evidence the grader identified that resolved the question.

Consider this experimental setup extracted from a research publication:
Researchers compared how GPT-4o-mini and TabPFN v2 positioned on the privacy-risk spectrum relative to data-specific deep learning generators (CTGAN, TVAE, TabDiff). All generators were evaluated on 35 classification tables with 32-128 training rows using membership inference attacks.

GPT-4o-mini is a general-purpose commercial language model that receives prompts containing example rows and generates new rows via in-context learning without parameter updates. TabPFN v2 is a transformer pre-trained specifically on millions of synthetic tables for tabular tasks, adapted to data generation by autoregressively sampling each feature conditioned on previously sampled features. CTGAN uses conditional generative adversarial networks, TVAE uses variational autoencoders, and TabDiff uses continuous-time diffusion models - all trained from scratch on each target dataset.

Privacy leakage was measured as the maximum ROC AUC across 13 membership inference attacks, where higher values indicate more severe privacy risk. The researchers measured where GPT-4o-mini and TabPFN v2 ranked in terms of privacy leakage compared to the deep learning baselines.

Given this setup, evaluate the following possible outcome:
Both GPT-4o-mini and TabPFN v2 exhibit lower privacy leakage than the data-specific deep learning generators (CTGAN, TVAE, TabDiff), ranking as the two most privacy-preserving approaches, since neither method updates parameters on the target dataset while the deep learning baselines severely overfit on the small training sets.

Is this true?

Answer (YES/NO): NO